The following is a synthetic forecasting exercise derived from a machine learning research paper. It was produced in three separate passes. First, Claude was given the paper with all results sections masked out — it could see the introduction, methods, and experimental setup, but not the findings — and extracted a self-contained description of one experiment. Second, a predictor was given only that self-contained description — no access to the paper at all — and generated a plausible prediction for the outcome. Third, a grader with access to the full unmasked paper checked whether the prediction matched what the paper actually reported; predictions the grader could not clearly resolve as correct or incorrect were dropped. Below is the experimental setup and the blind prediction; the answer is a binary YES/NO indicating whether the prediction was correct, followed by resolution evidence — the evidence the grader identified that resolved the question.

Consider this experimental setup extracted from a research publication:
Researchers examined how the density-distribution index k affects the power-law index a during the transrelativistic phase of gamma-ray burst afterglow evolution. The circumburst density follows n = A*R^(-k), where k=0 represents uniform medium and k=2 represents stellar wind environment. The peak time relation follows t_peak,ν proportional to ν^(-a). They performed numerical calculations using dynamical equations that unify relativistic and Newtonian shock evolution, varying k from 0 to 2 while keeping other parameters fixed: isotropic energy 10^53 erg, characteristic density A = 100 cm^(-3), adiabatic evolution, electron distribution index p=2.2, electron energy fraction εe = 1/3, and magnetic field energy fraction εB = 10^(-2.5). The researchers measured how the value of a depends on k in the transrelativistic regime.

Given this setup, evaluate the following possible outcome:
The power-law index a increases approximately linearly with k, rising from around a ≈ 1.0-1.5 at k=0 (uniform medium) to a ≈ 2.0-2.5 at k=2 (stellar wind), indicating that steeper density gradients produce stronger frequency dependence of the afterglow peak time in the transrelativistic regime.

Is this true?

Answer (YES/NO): NO